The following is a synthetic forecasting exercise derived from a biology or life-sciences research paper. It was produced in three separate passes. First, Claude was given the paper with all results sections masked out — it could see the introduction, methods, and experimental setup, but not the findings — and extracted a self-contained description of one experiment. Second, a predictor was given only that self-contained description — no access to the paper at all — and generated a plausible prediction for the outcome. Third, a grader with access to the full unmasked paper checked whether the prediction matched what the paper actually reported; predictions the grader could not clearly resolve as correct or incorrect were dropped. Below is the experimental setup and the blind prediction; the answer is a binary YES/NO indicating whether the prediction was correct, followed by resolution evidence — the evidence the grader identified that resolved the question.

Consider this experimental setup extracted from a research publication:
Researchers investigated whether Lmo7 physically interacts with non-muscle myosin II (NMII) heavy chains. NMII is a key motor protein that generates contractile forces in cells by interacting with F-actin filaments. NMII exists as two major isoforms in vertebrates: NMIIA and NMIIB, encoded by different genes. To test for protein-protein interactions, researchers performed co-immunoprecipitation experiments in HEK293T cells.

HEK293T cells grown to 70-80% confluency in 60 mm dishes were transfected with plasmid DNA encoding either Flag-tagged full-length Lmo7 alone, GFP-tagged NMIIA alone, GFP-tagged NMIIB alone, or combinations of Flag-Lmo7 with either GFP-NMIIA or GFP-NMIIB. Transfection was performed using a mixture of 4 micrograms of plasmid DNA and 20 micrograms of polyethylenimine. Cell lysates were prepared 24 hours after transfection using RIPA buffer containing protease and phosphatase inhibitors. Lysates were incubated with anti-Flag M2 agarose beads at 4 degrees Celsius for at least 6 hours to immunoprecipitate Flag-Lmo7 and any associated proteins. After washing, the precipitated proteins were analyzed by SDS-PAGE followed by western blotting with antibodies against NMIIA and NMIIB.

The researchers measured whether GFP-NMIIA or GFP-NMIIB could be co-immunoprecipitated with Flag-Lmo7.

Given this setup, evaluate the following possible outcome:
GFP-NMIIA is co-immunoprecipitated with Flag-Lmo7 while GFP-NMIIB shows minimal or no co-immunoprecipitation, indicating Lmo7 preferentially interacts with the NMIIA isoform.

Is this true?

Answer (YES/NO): NO